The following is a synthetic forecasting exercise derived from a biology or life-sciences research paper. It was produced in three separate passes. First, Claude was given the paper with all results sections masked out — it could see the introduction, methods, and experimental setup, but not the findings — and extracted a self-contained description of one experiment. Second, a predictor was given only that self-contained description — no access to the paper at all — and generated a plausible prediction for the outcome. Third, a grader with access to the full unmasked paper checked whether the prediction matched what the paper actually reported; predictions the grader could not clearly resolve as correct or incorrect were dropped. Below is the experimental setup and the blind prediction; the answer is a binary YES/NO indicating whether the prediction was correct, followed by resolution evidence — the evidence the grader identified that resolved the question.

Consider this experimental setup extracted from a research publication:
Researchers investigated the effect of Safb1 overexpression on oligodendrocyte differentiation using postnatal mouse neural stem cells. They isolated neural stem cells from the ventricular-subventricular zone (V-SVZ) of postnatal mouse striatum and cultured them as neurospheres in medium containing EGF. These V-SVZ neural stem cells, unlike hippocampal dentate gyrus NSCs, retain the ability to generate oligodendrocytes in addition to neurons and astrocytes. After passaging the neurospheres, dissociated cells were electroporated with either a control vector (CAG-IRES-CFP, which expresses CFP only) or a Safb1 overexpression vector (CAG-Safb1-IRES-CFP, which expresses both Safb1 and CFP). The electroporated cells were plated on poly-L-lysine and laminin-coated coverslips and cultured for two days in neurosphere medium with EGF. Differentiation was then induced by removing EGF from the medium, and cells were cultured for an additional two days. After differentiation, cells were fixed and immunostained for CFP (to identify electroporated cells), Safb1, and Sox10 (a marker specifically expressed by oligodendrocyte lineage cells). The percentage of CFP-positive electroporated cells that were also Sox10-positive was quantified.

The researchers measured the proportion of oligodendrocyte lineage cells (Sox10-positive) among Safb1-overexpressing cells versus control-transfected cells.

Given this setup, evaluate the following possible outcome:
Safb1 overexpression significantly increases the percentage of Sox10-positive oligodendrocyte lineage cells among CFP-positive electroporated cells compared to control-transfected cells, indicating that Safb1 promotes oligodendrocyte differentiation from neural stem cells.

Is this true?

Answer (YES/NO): NO